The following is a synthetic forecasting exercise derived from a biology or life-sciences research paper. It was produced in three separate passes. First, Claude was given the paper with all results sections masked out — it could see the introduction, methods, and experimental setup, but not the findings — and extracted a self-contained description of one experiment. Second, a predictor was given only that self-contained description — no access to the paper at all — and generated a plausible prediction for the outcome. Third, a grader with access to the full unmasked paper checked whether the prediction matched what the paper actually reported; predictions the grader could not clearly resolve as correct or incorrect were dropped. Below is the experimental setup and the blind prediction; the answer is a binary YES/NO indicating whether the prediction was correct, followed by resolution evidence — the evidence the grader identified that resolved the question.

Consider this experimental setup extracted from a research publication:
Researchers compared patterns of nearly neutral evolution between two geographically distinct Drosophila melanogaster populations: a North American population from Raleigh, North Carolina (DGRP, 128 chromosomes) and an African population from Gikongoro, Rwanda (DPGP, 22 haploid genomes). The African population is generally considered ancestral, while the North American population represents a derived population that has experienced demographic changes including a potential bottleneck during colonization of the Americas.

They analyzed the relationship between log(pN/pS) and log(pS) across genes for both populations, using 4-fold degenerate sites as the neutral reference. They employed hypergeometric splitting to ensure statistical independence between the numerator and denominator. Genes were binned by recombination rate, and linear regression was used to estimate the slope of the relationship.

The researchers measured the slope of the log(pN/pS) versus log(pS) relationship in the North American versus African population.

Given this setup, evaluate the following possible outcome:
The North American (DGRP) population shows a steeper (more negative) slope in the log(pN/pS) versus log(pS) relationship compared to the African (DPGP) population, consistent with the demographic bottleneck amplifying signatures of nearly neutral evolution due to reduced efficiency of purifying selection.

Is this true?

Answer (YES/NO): YES